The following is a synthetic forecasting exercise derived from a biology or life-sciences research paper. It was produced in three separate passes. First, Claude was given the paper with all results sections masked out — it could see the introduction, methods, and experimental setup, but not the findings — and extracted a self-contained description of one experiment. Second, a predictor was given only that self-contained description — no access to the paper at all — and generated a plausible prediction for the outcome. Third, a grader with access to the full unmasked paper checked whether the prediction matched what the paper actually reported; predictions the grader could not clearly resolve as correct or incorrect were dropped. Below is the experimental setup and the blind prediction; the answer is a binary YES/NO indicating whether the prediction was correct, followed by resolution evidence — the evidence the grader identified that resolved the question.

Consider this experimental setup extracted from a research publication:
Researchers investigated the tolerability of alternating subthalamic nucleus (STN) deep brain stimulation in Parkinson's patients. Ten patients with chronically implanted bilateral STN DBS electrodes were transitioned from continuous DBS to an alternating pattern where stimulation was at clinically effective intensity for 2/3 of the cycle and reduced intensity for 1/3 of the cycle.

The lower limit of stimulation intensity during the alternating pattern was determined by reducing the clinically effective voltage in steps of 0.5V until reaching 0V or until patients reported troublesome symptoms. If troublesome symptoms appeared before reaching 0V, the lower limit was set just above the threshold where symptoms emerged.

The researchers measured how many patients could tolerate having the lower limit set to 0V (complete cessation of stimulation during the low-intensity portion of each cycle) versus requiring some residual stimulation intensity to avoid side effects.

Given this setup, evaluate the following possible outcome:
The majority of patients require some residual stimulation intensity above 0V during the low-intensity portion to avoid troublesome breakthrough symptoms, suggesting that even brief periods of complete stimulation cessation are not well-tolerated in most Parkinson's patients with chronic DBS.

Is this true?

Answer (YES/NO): NO